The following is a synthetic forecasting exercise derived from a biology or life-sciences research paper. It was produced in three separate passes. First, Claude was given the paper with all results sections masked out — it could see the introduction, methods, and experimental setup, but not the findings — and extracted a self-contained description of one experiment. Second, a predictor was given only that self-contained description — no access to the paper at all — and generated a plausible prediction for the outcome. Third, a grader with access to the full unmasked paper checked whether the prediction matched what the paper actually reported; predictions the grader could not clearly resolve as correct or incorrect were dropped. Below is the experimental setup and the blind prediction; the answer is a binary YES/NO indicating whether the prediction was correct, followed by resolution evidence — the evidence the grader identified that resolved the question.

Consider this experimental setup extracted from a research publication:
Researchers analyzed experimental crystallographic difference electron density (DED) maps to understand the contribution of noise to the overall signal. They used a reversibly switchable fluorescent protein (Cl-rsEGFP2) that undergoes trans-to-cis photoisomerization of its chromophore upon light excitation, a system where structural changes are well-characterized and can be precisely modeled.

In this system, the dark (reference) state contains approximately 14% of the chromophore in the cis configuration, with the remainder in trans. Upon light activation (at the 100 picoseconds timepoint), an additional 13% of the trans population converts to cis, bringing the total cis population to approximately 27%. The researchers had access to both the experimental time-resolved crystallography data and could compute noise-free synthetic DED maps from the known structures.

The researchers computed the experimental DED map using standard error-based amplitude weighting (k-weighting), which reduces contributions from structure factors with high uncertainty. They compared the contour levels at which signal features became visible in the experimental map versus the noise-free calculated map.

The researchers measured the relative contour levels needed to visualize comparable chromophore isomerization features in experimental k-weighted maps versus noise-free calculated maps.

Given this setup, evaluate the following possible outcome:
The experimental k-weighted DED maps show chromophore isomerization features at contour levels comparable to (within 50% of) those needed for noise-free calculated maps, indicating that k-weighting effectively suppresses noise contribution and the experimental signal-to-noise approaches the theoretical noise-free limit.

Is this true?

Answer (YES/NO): NO